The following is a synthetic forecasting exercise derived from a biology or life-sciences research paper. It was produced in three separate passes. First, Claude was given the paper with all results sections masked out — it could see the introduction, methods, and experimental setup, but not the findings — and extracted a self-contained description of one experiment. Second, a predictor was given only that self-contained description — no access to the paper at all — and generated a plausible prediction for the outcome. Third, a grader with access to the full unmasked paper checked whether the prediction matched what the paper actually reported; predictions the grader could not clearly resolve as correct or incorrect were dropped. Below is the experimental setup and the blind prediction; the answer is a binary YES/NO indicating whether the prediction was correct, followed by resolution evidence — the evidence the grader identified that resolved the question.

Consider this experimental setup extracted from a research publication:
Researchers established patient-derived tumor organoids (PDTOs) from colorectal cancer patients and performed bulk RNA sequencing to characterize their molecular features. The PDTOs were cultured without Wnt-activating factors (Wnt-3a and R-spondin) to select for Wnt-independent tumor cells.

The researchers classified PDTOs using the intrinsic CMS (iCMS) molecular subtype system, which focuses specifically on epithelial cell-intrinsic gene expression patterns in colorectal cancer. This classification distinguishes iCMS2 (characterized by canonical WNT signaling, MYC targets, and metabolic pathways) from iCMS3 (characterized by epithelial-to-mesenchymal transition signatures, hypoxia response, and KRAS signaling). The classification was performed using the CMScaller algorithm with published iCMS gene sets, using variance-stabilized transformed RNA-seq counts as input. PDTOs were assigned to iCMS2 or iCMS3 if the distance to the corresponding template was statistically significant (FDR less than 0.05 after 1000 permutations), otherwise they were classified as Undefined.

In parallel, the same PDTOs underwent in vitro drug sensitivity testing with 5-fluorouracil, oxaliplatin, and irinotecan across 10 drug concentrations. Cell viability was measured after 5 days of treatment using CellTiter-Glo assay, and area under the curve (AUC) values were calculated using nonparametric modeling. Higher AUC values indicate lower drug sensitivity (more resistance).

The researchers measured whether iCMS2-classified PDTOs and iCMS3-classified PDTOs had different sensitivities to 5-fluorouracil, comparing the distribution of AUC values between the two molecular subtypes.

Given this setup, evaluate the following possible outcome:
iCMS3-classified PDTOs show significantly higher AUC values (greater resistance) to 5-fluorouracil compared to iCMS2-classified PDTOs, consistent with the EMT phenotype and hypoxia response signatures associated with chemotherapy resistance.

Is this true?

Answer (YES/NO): NO